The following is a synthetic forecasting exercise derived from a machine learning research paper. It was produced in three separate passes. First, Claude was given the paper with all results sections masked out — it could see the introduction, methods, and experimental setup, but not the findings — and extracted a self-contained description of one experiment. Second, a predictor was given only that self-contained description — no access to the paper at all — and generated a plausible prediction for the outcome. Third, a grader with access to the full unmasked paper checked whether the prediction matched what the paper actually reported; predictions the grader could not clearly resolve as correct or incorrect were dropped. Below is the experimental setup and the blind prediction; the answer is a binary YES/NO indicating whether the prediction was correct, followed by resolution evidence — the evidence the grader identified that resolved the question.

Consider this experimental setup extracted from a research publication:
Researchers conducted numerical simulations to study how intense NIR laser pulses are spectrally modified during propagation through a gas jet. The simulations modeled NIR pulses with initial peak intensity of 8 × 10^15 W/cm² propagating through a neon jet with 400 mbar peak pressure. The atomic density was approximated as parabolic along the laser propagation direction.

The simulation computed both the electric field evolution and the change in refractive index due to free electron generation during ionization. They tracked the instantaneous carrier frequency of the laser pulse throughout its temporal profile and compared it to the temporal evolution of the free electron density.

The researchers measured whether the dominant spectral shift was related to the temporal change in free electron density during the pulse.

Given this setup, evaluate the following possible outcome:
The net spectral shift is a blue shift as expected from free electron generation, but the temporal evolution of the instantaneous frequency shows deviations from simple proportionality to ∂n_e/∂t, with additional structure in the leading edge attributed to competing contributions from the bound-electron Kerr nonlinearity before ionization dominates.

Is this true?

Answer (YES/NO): NO